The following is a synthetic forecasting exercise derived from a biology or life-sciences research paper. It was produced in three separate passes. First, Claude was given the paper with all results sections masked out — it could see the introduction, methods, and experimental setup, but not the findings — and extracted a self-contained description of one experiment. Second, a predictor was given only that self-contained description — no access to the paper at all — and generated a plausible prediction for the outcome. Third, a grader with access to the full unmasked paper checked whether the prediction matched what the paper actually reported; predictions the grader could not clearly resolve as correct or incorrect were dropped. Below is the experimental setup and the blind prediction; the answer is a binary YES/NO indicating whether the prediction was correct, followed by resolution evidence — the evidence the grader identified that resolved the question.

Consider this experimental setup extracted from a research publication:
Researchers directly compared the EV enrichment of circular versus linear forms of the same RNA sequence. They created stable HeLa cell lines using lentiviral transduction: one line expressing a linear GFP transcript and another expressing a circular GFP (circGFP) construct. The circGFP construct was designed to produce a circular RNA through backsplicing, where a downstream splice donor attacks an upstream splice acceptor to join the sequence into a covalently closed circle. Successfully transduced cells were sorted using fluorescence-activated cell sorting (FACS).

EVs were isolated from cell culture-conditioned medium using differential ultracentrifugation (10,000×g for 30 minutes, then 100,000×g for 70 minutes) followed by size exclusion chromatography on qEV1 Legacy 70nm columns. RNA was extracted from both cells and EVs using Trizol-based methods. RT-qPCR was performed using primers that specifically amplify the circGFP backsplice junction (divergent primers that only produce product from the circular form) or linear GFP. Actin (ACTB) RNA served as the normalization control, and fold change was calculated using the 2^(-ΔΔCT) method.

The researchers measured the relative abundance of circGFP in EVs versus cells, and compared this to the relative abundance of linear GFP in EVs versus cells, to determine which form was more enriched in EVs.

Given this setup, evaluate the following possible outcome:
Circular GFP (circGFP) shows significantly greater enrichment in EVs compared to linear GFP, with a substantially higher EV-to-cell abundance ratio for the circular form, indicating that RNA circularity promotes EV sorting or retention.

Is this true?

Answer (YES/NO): YES